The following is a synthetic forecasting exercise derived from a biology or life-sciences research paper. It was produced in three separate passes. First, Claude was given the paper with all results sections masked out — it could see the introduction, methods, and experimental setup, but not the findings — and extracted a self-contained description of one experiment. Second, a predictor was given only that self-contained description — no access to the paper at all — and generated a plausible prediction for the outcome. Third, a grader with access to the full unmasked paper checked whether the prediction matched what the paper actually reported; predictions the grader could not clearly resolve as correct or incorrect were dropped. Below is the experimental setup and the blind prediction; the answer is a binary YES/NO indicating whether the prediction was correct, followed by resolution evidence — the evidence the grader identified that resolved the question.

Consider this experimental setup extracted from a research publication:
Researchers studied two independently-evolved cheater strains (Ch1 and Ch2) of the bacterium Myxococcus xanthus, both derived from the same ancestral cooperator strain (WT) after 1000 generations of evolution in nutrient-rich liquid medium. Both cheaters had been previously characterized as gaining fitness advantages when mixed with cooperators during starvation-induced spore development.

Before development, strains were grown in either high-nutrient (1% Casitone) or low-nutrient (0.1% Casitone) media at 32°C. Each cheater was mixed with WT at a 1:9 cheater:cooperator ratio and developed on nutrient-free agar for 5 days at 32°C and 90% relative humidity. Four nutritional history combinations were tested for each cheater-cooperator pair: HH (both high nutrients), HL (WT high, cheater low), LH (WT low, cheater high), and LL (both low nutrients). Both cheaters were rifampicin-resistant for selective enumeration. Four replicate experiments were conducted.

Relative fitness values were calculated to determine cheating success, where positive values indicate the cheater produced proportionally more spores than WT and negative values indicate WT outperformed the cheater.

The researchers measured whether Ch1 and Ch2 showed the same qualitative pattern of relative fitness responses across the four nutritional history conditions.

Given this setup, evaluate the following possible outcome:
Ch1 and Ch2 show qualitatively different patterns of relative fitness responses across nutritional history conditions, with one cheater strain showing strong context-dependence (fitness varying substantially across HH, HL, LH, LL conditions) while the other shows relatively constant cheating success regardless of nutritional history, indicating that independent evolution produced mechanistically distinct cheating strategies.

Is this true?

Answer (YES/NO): NO